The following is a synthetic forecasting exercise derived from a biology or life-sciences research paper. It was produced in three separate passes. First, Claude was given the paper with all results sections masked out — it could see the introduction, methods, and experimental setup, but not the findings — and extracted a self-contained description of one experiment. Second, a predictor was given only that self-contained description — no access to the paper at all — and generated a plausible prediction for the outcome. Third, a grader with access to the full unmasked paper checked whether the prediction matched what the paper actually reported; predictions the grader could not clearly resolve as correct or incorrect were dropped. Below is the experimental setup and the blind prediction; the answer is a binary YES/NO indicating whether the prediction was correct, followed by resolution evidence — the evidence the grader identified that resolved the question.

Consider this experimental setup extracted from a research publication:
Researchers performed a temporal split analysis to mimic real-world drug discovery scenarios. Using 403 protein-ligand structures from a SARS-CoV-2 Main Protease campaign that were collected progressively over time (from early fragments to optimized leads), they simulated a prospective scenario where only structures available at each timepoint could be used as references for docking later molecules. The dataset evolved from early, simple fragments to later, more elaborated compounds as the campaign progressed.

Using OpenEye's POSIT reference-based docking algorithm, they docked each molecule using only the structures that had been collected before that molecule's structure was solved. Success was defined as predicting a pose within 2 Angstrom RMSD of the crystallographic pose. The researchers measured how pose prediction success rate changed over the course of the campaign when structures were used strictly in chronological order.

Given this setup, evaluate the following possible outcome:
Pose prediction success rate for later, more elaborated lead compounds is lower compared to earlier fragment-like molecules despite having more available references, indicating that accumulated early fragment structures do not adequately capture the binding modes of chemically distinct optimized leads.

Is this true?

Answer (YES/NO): NO